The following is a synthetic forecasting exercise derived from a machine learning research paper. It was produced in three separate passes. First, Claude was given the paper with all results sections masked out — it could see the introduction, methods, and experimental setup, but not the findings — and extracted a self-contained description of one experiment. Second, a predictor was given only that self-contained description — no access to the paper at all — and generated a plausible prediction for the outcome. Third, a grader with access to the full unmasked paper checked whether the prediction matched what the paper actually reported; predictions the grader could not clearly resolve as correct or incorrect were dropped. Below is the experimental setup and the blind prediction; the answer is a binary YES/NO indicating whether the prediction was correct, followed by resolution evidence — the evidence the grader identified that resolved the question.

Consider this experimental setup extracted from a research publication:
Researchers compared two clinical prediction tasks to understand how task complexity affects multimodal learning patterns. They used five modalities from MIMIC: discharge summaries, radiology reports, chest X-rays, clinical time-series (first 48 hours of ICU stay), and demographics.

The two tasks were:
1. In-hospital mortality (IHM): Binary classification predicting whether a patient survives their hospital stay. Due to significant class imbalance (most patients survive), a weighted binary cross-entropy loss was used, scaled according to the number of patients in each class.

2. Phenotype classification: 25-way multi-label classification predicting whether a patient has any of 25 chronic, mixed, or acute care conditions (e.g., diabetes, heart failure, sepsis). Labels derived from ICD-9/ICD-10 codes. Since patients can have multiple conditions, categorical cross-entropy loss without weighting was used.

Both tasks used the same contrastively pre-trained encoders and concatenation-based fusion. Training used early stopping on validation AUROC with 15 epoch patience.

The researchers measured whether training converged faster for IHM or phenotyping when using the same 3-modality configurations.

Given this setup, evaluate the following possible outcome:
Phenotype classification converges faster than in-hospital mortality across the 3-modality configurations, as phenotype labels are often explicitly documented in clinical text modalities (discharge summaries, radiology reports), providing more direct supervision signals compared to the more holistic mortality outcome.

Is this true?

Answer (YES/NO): NO